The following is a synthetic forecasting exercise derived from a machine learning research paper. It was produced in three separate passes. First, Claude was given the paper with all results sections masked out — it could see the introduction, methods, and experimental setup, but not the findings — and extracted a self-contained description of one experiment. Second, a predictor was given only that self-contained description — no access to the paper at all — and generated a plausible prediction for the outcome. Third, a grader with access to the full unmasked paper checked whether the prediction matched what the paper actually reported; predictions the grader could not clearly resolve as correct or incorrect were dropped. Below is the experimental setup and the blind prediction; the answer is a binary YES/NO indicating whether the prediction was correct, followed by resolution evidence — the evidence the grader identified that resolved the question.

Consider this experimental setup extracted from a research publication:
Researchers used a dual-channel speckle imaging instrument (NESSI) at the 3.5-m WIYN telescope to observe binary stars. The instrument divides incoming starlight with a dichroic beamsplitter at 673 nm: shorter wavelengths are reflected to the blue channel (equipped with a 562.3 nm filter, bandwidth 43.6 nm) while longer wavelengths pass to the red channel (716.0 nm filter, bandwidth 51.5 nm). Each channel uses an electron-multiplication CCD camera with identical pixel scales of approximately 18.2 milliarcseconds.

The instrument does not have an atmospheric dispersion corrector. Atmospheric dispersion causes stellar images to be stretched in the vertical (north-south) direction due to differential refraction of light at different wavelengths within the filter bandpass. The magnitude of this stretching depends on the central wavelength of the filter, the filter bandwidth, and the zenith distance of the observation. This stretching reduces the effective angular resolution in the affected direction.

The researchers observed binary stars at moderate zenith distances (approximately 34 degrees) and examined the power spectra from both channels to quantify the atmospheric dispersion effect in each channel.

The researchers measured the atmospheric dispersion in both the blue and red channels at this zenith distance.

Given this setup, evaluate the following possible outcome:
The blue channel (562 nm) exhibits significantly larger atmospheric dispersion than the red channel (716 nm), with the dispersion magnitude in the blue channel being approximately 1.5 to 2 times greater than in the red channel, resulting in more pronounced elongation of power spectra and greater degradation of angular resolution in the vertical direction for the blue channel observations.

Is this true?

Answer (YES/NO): NO